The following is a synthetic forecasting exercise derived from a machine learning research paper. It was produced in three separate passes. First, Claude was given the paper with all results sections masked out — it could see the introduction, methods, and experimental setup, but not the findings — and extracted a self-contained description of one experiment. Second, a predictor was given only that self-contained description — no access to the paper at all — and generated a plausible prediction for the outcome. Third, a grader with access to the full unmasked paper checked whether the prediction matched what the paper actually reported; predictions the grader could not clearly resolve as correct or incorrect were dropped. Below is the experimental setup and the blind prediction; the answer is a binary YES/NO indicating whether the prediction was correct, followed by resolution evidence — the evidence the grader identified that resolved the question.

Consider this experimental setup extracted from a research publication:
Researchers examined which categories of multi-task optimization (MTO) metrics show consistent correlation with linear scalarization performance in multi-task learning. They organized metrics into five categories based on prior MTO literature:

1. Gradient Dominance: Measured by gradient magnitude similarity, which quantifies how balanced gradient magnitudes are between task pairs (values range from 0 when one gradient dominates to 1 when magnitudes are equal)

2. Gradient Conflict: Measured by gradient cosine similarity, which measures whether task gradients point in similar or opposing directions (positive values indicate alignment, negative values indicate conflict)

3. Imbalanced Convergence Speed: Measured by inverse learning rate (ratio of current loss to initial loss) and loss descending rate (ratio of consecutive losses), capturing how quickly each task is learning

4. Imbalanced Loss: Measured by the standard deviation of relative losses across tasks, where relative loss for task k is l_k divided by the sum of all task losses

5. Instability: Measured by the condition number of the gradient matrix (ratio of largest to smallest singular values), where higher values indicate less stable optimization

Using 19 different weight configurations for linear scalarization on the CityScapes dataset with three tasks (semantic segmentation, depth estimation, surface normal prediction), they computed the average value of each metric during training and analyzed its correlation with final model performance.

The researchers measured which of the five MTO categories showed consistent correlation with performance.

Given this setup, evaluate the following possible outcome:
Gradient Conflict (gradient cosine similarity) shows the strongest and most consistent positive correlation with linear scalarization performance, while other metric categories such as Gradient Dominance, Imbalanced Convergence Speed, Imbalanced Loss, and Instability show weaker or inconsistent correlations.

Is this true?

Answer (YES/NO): NO